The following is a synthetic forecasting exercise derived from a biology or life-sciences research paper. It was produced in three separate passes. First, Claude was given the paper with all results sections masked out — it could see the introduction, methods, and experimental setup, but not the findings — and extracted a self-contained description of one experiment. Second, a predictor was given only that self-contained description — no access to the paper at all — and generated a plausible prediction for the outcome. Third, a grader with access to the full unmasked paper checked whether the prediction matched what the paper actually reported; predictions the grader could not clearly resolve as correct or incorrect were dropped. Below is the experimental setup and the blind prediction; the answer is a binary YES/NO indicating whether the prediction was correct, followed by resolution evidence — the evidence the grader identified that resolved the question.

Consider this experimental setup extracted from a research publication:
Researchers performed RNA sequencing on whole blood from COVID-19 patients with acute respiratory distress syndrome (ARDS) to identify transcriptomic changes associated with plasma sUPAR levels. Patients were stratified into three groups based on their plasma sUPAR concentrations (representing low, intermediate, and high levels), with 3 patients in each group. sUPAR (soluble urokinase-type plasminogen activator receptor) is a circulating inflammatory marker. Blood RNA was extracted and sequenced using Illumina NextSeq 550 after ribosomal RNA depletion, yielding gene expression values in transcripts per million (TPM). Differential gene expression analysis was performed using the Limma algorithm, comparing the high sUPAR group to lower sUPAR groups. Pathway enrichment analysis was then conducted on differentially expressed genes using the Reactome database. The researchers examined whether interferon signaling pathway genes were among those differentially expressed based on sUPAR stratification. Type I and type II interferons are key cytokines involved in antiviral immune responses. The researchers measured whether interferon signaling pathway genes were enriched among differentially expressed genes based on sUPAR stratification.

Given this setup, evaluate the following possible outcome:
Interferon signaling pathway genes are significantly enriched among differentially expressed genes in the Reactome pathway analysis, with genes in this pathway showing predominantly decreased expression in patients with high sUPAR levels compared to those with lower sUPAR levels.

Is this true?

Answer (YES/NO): YES